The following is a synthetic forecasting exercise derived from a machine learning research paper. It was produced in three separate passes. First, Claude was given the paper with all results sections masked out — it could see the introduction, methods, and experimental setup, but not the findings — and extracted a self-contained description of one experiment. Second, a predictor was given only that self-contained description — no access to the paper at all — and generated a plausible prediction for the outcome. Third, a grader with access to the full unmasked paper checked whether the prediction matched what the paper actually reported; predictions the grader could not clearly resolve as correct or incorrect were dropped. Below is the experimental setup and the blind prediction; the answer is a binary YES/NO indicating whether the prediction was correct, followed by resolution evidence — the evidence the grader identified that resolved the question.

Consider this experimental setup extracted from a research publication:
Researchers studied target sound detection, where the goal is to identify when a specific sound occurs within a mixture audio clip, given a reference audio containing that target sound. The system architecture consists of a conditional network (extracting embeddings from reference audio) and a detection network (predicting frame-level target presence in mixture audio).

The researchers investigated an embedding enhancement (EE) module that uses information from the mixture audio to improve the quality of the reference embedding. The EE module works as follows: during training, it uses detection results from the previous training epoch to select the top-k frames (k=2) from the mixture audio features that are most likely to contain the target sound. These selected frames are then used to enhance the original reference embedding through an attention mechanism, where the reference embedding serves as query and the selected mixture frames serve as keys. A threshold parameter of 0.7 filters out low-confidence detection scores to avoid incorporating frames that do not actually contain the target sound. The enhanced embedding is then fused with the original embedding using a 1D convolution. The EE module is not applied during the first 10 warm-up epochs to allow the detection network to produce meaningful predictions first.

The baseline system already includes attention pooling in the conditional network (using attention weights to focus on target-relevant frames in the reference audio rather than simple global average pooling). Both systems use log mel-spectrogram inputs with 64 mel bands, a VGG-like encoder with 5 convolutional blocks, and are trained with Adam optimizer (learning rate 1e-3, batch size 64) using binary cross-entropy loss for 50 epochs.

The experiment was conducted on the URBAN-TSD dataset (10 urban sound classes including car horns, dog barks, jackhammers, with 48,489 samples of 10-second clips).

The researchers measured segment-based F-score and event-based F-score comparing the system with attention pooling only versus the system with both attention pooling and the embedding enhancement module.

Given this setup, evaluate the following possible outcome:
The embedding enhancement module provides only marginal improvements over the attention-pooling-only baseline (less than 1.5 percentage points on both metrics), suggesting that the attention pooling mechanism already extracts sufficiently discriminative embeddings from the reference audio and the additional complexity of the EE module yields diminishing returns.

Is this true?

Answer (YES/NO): NO